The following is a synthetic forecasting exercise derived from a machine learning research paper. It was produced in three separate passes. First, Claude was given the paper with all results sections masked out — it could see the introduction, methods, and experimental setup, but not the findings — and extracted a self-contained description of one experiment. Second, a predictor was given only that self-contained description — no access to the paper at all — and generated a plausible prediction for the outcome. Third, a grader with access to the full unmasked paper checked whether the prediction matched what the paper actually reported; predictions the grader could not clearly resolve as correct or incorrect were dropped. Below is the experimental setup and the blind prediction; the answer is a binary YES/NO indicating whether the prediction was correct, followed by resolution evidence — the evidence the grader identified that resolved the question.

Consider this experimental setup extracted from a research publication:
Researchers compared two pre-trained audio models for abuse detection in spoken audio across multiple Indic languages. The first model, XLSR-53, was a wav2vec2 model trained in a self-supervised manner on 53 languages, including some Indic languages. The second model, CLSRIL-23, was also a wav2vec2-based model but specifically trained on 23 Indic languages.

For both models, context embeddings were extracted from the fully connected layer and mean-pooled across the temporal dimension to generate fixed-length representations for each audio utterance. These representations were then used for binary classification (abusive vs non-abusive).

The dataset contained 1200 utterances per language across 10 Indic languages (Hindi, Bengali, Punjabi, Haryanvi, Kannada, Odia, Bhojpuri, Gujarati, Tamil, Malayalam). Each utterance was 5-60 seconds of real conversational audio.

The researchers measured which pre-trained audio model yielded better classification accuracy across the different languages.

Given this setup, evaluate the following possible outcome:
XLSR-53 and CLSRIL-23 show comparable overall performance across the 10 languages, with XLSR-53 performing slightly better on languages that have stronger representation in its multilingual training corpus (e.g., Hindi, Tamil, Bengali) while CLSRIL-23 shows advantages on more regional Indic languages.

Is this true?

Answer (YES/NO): NO